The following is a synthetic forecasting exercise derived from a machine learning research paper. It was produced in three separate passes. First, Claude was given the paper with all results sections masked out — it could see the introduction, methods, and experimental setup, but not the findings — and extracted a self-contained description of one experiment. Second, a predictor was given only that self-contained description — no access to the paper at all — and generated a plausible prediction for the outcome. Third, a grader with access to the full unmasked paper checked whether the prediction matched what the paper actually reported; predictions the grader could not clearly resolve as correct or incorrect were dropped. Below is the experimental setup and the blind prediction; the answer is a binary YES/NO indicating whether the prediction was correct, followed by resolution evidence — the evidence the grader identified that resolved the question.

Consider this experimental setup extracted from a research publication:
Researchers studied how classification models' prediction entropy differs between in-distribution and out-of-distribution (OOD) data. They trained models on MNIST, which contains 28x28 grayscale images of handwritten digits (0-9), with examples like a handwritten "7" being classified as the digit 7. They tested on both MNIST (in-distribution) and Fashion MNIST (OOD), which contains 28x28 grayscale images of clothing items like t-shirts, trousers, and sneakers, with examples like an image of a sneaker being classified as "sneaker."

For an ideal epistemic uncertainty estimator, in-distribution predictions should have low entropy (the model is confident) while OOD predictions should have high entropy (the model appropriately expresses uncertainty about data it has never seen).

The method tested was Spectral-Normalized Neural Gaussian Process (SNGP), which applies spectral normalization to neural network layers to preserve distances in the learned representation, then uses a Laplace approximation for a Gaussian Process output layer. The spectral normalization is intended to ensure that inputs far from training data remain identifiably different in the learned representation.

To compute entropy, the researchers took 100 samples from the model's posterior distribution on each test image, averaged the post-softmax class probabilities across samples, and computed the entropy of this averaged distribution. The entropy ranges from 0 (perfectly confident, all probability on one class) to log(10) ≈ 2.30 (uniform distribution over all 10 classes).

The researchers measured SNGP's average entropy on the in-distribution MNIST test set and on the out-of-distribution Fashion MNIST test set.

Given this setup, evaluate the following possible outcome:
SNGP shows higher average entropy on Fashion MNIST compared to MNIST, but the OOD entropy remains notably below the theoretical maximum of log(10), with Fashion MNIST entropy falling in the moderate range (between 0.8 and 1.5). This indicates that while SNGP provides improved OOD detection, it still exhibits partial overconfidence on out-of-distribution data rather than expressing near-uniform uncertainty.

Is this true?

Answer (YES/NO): NO